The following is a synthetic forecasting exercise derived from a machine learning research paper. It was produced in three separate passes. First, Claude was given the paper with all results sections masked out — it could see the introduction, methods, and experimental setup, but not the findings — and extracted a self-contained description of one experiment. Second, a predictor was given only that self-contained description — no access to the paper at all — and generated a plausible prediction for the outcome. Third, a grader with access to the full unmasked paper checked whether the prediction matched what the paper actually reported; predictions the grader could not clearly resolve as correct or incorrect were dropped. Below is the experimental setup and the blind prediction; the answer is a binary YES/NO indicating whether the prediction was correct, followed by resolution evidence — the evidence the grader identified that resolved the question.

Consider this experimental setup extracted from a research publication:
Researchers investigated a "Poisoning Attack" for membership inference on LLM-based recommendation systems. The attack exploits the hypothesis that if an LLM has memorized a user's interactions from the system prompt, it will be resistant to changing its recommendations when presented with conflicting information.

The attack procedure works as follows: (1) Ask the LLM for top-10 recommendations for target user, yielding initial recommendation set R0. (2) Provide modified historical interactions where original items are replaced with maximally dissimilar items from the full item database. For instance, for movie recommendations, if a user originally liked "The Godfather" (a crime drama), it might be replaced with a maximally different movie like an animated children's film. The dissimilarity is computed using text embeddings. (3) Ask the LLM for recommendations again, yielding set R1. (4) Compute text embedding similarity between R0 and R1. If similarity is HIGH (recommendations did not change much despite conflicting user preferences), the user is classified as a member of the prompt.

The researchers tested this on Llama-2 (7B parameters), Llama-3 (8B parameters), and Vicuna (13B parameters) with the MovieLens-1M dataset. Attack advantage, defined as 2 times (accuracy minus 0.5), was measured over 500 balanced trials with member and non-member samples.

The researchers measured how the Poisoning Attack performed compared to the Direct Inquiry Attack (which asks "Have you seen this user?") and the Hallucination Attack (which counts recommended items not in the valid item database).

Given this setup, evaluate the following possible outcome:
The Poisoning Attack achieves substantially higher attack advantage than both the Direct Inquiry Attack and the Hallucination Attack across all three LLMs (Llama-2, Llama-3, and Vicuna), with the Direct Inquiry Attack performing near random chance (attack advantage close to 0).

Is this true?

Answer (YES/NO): NO